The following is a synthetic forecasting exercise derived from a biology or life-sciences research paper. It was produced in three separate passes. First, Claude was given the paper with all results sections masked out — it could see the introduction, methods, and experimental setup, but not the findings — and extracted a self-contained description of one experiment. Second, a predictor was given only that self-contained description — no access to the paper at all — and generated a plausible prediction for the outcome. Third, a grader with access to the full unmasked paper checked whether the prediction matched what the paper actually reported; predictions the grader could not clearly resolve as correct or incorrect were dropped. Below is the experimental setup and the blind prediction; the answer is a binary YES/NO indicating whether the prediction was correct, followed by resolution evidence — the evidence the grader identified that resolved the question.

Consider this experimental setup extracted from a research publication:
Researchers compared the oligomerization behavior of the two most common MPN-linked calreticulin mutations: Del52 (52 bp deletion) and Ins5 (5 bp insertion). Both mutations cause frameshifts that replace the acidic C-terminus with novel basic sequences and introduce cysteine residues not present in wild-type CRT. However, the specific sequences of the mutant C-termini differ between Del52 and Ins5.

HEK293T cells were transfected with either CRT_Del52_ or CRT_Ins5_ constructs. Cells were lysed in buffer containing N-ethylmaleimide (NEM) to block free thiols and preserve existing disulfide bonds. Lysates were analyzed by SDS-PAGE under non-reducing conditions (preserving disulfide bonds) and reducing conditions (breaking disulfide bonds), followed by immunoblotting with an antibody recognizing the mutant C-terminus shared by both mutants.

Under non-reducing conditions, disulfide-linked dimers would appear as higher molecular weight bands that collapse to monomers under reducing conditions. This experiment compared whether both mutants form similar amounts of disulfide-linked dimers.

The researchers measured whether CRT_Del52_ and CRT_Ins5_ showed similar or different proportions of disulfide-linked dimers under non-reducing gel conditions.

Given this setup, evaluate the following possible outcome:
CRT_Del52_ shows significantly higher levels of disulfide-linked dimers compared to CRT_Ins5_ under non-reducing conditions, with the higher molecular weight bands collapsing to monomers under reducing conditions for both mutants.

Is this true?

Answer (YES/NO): NO